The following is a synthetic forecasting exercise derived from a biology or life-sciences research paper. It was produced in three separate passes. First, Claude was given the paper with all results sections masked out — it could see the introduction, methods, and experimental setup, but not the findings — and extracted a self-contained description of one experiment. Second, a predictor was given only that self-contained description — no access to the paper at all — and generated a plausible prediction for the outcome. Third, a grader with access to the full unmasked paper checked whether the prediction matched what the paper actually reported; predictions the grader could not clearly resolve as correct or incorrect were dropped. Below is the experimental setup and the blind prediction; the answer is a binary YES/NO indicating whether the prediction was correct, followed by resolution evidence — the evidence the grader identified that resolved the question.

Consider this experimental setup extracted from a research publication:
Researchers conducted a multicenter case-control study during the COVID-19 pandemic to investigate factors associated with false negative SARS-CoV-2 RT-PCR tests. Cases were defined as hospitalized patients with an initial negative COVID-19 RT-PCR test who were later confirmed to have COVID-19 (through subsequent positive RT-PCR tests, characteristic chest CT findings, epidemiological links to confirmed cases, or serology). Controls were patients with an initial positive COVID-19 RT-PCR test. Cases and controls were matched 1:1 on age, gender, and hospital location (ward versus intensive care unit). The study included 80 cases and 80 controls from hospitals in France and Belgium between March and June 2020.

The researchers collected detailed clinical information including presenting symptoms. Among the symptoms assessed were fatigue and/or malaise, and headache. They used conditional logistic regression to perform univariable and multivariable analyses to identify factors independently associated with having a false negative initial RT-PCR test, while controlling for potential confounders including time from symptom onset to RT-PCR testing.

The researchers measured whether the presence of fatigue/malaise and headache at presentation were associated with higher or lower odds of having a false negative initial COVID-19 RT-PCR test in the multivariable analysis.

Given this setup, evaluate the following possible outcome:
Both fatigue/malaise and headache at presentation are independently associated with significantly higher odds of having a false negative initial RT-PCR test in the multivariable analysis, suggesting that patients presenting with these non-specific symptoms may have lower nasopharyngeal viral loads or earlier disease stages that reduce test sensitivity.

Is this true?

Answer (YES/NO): NO